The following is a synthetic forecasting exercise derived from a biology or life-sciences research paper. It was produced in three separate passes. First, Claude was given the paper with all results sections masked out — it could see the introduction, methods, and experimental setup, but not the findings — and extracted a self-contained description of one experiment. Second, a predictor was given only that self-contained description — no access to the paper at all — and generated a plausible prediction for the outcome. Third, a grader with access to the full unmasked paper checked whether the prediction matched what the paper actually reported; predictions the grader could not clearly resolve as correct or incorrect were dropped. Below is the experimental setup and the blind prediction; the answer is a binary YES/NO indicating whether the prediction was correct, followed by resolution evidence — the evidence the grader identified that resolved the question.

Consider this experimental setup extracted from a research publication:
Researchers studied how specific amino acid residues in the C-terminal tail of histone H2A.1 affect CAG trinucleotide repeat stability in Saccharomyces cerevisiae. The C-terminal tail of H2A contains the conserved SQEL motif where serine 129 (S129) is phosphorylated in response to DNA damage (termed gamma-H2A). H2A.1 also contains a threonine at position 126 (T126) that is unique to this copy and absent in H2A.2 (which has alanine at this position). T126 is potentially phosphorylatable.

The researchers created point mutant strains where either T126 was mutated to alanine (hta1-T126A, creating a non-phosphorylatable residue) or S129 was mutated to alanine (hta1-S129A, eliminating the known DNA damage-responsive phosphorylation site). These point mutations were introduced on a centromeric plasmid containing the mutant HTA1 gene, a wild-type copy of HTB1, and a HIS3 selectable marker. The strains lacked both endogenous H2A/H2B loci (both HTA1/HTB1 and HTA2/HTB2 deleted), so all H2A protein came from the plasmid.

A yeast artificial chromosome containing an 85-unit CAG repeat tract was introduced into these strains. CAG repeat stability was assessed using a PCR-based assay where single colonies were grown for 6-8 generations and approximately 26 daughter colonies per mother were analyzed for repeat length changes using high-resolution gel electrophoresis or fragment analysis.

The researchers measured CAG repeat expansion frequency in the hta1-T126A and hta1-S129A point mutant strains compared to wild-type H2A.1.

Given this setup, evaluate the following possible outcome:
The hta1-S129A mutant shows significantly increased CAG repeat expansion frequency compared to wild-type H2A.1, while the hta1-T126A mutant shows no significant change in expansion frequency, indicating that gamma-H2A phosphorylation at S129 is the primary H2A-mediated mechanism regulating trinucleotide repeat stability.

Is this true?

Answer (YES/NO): NO